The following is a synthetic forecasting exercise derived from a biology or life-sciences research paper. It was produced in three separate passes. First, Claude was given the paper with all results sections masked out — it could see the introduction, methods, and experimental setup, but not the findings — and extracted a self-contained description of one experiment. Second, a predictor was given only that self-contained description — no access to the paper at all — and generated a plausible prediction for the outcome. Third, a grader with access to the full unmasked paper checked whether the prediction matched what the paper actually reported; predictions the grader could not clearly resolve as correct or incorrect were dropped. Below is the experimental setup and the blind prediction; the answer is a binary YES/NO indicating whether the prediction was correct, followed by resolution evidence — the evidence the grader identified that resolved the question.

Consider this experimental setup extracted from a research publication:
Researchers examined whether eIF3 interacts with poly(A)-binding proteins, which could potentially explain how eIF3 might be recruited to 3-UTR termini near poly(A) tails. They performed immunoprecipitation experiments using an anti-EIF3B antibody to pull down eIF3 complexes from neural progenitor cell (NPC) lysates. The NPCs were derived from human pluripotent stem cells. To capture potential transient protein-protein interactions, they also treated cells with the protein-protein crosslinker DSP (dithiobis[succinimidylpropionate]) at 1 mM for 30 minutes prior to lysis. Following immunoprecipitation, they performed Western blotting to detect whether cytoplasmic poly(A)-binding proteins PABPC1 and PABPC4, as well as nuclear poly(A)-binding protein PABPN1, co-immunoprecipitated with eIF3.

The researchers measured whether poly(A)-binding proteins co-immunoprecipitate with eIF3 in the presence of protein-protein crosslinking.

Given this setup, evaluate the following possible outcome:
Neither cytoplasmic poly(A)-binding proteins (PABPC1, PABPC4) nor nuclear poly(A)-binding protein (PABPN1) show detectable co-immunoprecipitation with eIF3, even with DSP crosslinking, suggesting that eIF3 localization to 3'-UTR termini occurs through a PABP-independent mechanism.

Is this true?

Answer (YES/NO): YES